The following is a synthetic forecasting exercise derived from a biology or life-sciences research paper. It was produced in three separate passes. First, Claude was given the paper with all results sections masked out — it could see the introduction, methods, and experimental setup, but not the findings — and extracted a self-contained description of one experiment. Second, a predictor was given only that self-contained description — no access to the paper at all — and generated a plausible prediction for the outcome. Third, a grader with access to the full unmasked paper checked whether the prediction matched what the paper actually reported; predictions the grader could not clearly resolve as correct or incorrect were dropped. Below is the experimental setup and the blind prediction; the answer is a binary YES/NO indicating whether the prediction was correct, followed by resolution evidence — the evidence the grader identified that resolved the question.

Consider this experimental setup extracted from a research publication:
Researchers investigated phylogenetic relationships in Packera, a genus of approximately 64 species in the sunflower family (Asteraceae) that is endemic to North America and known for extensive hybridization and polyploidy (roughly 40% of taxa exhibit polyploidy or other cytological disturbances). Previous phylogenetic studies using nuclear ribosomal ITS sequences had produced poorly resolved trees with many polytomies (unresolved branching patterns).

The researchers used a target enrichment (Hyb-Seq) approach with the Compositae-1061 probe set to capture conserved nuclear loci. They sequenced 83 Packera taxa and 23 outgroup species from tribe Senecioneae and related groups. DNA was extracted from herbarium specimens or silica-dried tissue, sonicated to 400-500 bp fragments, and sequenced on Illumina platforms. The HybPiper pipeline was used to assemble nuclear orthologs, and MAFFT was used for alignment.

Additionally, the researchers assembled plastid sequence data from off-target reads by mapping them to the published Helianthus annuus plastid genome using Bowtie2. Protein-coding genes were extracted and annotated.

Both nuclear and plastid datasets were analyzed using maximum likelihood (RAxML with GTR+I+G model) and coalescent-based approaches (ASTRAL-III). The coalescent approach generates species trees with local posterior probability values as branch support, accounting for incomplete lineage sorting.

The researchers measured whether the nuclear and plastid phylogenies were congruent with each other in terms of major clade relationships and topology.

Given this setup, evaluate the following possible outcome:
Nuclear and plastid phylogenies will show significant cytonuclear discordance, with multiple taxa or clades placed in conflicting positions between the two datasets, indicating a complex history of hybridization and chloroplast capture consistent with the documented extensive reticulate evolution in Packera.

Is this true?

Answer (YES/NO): NO